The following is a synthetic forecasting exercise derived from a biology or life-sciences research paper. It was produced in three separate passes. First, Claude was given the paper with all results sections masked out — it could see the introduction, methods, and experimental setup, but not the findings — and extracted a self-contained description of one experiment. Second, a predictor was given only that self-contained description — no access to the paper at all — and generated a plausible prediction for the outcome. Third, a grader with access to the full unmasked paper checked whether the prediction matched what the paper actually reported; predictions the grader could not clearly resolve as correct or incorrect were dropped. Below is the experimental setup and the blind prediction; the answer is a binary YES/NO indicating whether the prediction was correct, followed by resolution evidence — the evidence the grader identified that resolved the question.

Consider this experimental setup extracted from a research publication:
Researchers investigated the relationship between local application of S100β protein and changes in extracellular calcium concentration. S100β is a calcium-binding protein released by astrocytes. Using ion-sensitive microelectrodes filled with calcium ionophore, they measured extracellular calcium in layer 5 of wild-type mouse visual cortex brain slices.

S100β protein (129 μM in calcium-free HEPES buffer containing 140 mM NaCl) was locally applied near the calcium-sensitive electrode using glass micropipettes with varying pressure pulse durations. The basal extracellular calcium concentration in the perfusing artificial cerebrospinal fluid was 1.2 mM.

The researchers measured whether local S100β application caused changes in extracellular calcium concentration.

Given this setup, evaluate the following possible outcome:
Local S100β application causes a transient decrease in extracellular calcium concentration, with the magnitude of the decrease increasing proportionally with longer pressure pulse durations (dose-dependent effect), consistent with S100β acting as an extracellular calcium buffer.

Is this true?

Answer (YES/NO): NO